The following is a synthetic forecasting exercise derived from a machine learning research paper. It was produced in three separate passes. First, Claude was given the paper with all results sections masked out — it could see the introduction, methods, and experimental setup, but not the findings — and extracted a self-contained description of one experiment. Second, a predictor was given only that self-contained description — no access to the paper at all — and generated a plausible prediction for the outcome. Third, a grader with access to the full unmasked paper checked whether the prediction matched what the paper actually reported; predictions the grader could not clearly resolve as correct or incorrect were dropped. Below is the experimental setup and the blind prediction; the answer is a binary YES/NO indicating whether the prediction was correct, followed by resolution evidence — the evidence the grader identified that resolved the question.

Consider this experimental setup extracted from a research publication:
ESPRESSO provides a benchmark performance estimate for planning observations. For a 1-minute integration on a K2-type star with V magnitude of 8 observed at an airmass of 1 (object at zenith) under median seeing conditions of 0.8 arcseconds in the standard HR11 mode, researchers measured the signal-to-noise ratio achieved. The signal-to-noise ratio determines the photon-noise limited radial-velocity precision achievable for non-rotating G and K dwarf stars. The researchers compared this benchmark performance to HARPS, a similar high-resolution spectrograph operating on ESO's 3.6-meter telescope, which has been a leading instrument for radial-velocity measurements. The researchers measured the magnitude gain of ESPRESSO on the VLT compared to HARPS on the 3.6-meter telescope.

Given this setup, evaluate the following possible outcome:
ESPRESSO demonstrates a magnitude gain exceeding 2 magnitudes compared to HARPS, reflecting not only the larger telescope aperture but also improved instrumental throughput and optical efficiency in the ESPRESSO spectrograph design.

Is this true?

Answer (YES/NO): NO